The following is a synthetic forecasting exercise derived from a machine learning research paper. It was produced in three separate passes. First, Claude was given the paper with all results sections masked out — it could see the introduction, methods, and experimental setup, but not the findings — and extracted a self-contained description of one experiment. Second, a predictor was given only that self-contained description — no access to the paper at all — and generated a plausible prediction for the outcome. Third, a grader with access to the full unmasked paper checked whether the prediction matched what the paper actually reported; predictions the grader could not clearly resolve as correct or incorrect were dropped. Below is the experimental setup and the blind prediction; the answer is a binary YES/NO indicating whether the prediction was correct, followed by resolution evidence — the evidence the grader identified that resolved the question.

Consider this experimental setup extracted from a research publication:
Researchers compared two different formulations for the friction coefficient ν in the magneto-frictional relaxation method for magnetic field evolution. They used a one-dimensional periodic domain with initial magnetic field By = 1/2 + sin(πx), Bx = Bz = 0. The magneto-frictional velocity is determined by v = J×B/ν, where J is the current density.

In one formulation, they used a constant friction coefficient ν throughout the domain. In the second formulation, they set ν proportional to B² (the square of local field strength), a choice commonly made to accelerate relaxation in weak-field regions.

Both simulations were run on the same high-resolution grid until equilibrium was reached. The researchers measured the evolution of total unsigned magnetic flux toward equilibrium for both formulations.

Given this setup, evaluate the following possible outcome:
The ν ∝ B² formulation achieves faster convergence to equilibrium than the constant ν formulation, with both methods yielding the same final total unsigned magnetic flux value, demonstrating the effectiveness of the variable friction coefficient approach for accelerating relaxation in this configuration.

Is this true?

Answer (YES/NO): NO